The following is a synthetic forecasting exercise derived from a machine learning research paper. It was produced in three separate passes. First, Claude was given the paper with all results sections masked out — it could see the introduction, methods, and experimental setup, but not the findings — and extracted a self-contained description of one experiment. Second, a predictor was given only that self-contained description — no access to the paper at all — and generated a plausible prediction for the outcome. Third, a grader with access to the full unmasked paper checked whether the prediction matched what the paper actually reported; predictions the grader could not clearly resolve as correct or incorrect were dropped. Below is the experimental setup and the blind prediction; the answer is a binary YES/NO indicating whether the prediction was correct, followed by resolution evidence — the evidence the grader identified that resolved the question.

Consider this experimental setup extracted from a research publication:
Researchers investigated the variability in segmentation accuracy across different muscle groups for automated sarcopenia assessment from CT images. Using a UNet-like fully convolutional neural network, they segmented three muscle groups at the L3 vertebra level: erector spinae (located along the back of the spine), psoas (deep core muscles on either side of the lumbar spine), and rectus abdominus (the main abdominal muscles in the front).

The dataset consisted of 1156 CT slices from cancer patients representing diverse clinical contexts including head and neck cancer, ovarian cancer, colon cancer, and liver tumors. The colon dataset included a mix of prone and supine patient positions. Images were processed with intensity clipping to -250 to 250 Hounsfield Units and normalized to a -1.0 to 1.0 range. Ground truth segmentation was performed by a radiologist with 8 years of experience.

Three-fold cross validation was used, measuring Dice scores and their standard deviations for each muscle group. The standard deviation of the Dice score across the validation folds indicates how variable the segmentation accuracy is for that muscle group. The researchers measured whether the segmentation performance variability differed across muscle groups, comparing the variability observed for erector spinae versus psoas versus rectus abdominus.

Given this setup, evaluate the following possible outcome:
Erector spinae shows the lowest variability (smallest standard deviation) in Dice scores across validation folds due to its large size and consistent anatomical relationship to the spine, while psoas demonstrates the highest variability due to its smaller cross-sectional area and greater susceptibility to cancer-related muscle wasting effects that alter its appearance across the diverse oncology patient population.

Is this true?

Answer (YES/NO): YES